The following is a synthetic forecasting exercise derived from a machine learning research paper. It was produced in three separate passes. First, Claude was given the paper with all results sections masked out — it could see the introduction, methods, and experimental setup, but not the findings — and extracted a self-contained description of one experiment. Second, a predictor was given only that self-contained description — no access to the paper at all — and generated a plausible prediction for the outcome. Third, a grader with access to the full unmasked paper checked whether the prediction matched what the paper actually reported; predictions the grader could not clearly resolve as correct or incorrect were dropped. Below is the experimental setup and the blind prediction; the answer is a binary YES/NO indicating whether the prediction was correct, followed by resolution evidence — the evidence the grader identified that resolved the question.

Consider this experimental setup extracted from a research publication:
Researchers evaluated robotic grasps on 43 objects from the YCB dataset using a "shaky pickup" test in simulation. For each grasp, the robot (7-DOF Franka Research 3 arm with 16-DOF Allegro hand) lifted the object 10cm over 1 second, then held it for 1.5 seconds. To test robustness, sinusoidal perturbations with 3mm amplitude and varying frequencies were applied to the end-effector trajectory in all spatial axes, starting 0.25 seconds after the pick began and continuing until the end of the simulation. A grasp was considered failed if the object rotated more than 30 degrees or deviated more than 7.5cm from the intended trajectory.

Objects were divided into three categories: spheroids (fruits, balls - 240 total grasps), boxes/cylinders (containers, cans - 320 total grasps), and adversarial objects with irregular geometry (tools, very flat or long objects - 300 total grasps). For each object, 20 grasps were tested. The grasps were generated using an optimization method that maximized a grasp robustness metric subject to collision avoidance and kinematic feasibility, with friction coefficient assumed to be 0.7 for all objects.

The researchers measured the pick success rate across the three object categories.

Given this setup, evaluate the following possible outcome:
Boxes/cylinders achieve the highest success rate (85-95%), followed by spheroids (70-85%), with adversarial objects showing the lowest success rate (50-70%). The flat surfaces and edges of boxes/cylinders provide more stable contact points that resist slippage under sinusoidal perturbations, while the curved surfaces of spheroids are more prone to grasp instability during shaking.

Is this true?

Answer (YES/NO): NO